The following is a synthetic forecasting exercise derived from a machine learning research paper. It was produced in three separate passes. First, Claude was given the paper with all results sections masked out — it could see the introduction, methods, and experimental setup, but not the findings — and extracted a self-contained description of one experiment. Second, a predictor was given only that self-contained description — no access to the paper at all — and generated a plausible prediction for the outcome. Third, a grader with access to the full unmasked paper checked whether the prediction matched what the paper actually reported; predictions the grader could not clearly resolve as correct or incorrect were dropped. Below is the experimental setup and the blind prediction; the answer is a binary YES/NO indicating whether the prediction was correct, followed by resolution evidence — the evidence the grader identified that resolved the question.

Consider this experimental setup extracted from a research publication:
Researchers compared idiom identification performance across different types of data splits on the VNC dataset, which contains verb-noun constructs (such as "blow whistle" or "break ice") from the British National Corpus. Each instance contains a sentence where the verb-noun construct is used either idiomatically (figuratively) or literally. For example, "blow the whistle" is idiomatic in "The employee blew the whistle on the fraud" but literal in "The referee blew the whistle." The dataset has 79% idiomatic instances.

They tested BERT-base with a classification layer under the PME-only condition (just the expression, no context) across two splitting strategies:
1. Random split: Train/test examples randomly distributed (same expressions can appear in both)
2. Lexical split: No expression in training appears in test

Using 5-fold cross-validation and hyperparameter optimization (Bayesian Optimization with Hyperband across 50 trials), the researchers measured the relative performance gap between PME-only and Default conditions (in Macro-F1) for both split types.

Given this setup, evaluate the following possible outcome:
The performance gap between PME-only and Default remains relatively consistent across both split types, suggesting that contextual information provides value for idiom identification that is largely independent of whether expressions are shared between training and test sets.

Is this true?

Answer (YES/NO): NO